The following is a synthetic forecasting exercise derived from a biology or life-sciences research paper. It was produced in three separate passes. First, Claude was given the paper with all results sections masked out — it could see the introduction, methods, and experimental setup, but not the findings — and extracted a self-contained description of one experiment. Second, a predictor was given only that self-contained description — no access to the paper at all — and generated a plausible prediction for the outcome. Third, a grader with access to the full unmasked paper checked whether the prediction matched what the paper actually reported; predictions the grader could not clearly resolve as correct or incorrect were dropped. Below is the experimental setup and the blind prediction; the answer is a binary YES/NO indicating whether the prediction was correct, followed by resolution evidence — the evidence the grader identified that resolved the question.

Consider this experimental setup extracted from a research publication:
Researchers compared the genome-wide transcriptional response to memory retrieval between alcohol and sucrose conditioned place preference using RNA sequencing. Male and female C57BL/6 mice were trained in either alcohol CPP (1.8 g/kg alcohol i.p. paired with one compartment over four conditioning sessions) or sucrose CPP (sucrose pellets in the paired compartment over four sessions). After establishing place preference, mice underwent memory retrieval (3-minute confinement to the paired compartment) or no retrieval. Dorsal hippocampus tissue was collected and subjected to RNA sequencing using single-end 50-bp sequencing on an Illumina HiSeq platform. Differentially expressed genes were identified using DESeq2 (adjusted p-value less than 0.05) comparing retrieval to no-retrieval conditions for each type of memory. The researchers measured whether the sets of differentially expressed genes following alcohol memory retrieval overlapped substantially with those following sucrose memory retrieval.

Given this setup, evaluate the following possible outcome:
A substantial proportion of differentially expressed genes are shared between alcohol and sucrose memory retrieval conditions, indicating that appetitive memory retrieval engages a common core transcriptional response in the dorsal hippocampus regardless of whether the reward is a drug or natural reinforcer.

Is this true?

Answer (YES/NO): NO